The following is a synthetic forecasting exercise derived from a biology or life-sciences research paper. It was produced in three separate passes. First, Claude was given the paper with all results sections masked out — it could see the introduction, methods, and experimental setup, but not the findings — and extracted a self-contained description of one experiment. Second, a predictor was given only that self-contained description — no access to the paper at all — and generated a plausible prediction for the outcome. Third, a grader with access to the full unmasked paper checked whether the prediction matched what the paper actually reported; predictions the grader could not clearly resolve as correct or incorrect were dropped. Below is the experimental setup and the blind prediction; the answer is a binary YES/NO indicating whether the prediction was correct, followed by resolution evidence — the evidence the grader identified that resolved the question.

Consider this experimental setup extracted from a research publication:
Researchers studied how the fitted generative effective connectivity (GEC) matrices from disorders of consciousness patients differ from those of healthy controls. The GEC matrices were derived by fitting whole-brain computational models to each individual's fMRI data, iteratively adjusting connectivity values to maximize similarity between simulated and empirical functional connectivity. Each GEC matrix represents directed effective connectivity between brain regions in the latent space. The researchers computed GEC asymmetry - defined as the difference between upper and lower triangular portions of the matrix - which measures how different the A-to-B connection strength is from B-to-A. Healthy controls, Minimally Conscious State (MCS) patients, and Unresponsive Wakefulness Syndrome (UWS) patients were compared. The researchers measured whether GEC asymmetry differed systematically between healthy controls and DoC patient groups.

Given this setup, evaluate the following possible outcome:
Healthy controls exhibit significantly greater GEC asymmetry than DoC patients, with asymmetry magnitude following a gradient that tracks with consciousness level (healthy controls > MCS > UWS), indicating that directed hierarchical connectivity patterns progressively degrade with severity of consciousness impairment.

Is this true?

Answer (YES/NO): NO